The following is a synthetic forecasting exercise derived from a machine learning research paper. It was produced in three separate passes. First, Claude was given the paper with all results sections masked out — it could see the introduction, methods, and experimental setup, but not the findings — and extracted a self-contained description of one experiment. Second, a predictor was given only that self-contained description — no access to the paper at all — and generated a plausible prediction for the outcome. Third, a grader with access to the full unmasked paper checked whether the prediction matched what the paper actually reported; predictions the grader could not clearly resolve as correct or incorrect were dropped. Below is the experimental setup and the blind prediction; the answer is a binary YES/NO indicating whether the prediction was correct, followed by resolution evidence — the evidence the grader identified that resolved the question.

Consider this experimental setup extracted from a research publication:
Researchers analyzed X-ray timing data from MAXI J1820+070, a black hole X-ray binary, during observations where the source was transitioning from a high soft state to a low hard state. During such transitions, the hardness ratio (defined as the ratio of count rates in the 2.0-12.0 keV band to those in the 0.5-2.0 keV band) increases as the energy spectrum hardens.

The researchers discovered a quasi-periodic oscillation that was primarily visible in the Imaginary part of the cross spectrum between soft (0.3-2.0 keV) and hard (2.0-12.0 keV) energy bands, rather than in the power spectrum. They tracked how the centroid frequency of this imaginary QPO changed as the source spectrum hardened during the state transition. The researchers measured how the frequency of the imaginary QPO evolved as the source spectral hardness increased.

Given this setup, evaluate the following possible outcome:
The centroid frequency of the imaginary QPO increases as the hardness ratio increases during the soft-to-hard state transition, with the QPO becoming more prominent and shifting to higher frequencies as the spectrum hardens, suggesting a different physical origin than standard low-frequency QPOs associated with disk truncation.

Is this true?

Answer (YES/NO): NO